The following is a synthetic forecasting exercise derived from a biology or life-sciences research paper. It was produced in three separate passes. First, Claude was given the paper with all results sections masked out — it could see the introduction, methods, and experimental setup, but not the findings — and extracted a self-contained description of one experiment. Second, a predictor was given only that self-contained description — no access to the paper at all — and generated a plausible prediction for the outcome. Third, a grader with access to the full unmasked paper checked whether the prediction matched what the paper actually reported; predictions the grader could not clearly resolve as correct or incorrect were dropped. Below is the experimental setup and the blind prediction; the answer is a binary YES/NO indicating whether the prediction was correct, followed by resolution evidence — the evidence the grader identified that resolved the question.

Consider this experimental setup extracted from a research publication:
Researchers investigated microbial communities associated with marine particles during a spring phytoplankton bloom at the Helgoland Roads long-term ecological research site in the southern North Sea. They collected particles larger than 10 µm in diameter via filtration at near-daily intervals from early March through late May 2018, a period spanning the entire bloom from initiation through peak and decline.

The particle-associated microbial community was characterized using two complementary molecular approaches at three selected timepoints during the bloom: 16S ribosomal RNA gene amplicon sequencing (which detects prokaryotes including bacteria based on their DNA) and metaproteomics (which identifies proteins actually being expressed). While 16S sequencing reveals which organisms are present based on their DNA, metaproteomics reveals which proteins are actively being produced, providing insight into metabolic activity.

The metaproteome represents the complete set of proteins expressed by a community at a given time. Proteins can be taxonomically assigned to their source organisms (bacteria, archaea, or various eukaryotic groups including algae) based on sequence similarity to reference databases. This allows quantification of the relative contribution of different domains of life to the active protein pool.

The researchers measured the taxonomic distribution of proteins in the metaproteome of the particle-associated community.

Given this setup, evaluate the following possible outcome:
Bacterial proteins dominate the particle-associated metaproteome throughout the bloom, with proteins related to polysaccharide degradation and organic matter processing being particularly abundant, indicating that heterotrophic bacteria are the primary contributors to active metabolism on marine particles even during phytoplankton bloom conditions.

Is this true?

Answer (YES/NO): NO